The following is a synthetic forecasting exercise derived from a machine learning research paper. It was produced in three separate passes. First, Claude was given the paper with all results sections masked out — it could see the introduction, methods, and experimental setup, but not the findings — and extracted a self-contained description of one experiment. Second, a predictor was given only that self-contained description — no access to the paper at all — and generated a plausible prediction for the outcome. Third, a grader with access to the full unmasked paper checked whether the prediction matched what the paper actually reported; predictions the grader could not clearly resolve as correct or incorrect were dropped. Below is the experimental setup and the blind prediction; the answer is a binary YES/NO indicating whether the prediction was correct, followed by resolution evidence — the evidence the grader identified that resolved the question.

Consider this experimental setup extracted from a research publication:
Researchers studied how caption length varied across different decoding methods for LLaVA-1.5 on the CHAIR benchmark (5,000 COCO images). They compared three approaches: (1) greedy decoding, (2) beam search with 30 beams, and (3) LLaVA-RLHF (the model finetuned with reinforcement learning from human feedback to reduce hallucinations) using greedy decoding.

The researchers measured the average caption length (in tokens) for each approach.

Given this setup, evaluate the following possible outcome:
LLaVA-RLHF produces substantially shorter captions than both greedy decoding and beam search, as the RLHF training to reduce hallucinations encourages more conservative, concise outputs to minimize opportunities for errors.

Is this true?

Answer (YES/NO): NO